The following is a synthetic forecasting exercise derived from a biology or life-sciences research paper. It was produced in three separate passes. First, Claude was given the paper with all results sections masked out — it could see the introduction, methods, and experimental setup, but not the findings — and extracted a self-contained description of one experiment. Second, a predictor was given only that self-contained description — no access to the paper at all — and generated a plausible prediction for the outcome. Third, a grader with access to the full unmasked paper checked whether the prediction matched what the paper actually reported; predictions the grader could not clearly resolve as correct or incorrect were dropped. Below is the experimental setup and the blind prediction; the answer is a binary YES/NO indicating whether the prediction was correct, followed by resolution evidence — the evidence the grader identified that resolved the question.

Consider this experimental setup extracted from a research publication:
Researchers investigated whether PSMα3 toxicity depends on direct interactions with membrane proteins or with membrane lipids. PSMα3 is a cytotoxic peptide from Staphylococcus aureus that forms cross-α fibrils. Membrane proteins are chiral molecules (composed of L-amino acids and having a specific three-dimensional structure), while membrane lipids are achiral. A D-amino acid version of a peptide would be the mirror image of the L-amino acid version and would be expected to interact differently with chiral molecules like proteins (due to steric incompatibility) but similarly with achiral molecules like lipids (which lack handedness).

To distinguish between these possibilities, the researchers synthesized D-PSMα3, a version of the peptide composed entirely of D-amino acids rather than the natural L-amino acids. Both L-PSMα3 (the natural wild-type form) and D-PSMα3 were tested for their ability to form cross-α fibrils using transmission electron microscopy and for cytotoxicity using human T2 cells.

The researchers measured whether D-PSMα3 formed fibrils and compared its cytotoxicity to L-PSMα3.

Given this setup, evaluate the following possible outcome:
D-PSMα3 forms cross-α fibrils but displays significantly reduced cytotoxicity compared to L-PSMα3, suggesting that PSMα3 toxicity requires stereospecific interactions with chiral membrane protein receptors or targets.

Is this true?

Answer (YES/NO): NO